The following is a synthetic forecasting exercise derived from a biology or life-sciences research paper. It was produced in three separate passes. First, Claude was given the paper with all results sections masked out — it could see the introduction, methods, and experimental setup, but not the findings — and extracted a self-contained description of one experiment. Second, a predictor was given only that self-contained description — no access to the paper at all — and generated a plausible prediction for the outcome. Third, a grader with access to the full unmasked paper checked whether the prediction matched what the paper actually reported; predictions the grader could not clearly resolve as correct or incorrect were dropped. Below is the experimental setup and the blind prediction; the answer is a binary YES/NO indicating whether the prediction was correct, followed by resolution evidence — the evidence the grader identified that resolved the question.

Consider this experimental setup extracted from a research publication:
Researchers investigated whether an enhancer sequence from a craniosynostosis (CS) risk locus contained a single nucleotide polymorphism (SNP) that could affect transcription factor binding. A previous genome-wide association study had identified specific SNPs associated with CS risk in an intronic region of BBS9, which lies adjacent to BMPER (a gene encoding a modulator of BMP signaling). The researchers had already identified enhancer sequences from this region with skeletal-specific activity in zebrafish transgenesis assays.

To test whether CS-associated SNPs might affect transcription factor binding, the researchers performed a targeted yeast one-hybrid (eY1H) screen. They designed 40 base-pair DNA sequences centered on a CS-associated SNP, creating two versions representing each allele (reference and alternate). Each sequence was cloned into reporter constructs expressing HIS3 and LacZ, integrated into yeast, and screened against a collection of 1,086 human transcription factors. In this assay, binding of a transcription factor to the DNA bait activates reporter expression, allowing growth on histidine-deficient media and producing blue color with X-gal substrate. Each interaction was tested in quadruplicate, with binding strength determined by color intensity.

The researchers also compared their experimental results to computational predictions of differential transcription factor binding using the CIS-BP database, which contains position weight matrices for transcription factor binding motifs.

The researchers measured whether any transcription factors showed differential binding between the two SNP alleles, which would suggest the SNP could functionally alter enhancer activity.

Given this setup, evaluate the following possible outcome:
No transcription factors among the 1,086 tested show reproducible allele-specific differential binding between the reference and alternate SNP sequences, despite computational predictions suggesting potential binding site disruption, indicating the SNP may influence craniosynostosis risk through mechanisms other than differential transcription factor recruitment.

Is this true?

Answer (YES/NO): NO